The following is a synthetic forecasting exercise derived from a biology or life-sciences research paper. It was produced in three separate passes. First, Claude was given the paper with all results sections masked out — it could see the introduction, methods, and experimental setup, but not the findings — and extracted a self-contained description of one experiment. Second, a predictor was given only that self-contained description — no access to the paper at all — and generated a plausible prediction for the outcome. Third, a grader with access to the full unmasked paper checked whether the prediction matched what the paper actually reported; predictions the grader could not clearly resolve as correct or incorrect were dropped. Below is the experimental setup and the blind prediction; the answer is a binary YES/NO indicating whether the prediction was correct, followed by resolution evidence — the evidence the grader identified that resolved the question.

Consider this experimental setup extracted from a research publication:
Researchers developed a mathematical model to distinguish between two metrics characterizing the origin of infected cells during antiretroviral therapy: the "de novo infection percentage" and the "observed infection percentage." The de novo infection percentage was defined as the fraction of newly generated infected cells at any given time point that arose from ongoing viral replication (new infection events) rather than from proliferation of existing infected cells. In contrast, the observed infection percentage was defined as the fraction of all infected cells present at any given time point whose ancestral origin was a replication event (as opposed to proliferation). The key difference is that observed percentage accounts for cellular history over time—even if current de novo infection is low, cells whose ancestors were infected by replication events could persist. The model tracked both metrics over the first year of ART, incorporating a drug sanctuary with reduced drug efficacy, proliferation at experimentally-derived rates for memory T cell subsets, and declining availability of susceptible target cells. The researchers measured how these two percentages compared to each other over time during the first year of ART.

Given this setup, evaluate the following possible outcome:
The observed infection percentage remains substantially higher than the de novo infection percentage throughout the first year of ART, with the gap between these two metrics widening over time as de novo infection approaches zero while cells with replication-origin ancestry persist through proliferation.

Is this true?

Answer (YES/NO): NO